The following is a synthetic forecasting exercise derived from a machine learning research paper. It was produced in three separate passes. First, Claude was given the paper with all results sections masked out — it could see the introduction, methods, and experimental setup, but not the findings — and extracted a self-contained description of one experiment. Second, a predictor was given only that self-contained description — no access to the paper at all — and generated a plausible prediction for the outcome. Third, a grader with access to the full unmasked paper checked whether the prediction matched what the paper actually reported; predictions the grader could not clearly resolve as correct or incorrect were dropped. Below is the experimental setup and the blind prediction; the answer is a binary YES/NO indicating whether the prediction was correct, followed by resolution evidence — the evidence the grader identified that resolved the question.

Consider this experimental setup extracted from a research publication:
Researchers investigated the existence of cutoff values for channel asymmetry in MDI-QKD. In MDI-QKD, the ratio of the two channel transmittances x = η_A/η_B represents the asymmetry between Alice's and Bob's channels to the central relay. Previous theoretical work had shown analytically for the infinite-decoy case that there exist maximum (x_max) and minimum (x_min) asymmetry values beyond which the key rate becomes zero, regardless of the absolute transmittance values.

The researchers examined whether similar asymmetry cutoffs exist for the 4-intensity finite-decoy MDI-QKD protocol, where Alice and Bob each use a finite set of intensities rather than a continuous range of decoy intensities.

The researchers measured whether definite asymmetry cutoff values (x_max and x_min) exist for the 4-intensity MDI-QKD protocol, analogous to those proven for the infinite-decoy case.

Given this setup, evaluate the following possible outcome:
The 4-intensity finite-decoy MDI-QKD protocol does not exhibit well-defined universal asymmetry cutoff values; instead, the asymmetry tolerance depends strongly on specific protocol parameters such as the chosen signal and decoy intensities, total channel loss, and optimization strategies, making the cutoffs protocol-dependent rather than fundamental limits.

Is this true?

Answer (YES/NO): NO